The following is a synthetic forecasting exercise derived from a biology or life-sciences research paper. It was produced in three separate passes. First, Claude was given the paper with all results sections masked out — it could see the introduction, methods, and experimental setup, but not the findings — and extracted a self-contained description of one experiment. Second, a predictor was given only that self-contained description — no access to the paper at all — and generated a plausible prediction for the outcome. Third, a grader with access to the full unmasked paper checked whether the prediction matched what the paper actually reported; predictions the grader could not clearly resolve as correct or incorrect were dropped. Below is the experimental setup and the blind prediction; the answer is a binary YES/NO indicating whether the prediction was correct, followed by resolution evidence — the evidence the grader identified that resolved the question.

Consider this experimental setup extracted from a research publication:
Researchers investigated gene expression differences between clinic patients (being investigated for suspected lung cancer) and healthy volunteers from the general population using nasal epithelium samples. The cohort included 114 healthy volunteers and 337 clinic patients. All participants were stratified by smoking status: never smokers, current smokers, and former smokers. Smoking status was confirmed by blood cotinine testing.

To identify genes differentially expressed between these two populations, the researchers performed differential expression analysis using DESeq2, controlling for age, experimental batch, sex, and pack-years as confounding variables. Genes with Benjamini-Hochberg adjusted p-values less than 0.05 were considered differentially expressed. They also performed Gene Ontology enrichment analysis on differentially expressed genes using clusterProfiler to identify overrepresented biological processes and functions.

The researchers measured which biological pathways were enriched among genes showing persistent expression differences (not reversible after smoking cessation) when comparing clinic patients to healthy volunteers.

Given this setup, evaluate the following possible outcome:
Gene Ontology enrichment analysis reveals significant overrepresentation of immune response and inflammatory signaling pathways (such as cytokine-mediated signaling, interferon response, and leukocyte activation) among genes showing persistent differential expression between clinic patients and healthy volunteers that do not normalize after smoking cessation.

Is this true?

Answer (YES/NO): YES